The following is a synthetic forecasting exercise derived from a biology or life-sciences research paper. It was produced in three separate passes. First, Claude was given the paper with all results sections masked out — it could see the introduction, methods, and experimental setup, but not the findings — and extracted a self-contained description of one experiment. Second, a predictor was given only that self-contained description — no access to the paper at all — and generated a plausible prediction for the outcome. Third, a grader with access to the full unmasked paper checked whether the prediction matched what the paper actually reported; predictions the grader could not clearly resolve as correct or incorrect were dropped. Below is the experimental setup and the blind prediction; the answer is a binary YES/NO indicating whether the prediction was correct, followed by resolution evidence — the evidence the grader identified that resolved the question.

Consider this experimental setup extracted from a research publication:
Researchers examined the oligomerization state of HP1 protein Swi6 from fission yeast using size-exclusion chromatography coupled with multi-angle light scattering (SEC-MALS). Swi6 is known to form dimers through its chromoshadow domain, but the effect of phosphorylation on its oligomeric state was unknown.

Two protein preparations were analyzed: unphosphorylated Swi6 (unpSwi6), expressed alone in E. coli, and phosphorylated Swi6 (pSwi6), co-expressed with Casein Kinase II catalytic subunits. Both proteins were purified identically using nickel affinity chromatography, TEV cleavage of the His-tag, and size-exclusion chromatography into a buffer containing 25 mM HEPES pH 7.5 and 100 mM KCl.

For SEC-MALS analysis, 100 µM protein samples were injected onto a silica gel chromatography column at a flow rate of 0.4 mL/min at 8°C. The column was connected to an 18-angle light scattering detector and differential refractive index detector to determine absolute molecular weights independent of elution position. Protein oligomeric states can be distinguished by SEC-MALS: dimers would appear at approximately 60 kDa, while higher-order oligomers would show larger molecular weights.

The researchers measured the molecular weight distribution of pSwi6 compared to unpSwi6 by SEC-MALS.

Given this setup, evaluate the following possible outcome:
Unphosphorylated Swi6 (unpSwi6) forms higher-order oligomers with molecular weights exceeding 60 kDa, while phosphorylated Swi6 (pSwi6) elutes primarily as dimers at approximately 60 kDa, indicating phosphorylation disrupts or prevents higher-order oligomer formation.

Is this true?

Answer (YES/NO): NO